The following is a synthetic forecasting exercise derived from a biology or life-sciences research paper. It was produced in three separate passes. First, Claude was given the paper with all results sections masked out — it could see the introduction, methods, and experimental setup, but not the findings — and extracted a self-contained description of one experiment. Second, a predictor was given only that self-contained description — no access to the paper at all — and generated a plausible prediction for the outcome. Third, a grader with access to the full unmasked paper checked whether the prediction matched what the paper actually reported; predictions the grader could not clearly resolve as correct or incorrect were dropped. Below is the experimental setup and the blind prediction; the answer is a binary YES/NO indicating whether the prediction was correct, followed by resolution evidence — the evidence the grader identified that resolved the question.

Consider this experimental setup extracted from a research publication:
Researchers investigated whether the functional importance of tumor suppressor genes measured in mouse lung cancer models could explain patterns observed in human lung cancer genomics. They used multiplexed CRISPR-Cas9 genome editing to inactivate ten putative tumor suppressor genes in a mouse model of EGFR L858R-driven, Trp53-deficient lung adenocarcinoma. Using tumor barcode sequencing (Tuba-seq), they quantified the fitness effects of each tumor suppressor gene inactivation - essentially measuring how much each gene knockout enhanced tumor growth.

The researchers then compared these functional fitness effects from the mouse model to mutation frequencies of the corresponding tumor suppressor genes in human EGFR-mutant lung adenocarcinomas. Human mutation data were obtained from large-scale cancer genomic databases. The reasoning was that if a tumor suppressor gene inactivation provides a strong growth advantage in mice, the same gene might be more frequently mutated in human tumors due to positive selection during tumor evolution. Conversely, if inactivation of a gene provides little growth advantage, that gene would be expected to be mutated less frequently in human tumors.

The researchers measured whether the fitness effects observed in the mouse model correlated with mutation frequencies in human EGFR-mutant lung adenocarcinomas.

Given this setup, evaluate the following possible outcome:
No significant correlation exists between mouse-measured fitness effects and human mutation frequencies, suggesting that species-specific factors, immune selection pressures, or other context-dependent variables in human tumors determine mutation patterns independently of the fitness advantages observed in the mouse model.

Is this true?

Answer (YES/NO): NO